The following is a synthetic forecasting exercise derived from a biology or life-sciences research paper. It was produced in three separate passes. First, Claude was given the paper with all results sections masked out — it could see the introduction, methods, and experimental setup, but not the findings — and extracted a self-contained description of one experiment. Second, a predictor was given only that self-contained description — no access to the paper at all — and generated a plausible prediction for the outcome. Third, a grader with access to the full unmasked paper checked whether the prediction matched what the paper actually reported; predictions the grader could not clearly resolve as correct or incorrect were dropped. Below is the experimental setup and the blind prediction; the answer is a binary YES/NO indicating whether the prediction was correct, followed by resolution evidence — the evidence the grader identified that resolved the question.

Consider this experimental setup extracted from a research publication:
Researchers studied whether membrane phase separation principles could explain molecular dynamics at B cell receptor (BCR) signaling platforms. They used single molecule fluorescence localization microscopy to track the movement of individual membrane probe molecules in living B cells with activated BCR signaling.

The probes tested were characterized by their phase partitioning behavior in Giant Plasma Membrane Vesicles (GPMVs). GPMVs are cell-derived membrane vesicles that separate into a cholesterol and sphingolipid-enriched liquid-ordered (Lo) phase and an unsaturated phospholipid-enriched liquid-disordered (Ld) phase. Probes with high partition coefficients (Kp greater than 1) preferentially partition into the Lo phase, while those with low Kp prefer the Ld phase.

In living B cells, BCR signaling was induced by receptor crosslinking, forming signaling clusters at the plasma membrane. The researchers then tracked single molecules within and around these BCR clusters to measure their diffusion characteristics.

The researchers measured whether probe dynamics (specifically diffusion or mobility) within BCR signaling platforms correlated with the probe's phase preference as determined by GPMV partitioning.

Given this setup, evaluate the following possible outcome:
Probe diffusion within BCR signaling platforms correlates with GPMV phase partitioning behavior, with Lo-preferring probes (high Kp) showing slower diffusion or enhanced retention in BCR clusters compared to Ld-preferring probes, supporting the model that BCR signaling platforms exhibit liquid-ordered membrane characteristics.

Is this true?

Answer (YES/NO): YES